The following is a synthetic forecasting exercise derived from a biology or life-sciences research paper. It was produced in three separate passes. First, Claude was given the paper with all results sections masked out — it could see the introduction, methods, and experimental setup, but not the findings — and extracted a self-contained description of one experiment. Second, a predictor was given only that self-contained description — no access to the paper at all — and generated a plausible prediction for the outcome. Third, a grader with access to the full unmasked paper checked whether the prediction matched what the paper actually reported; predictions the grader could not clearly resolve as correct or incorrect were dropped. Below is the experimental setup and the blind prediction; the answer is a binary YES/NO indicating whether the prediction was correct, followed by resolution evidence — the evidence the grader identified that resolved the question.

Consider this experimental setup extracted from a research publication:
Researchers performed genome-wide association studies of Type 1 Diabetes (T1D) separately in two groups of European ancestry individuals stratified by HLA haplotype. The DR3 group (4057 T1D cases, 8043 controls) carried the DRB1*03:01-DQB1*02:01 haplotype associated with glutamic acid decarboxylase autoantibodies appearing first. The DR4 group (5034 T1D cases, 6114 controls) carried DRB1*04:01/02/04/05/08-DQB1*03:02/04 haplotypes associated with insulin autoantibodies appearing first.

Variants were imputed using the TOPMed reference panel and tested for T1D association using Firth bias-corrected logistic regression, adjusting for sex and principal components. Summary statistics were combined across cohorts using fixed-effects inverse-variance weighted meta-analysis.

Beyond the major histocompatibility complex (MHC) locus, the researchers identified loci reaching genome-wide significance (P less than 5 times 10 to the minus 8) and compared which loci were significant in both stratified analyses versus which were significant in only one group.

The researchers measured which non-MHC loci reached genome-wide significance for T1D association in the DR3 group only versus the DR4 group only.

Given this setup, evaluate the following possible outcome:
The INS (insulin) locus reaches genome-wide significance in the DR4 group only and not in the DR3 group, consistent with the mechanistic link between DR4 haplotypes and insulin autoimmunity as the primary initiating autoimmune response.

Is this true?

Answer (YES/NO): NO